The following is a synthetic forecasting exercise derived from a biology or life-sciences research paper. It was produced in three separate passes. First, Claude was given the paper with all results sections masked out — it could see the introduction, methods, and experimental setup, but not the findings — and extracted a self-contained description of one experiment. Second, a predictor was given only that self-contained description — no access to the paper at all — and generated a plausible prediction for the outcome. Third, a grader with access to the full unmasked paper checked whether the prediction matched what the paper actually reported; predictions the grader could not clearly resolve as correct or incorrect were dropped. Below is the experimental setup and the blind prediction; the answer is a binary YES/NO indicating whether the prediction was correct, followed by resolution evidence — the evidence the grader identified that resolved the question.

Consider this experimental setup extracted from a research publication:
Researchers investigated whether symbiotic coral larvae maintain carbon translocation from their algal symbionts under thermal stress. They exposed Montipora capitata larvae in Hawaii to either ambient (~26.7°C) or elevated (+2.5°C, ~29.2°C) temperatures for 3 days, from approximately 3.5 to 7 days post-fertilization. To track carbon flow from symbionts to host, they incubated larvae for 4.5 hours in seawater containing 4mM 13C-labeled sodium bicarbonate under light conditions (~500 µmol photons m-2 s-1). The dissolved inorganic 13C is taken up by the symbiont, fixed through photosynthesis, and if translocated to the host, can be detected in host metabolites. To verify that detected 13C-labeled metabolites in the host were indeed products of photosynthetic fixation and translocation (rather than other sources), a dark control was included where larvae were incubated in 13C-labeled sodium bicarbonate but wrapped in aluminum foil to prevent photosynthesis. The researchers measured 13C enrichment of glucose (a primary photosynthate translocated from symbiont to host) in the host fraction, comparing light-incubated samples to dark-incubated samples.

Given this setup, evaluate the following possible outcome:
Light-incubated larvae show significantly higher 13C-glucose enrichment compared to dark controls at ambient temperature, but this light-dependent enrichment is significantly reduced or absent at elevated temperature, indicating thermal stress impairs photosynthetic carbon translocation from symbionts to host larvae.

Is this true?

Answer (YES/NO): NO